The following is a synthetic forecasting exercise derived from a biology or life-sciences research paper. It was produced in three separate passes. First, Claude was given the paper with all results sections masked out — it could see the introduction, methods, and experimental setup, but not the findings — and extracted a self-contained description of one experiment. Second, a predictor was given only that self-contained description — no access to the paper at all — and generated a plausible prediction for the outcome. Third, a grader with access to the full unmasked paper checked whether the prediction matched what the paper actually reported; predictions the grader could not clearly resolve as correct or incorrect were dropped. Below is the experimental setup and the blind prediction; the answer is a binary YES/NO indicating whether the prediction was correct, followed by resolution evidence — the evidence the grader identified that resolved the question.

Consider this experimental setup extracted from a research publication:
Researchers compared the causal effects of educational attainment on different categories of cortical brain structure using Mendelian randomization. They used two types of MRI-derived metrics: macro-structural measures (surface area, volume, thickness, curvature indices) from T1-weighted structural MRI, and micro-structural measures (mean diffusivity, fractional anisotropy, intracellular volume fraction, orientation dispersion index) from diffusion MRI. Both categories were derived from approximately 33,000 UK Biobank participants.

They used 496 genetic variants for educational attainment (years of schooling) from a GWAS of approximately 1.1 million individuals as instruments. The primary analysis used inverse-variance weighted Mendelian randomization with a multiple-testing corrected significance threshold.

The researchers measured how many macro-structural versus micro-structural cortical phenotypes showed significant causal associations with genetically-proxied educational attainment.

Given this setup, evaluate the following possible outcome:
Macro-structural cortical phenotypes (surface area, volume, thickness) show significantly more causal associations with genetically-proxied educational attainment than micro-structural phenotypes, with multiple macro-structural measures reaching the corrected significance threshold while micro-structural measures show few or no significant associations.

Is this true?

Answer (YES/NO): YES